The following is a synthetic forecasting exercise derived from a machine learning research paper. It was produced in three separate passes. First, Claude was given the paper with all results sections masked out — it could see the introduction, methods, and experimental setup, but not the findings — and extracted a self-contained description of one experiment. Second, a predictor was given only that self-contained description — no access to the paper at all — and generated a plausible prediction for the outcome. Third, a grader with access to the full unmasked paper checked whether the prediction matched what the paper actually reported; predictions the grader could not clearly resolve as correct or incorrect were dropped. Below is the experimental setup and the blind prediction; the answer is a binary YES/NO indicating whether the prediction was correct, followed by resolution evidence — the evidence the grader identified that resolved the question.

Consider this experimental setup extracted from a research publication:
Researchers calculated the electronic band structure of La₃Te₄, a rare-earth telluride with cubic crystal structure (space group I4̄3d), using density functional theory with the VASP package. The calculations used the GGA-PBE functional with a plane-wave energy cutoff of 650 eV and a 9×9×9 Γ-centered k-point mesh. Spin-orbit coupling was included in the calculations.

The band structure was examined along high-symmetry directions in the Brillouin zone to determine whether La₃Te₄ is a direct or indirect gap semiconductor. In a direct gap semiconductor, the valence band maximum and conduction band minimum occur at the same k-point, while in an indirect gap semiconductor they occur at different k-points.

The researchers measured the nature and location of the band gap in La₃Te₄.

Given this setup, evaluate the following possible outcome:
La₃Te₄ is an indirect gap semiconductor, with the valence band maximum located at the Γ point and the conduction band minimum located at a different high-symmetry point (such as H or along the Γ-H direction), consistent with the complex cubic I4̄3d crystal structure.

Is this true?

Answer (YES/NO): NO